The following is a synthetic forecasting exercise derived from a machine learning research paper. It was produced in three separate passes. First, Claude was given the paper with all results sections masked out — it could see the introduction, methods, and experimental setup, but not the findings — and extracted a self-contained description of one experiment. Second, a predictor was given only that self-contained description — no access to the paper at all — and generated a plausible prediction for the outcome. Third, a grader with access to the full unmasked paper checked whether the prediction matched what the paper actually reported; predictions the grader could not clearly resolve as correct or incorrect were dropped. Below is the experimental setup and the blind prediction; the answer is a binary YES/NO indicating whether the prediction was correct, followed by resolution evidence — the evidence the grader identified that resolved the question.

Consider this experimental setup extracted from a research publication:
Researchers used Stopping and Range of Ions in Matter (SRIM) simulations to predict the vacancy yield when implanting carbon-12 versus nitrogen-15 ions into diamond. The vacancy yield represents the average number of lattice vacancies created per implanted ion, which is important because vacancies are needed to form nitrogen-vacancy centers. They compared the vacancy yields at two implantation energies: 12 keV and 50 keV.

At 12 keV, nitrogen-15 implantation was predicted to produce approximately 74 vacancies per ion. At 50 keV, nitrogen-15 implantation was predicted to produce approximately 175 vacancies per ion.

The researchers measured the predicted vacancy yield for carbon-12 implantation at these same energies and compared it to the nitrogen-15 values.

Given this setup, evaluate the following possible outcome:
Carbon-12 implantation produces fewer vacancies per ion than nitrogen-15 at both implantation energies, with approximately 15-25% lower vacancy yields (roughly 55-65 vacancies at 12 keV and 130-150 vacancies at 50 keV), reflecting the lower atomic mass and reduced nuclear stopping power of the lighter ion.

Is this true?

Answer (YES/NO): NO